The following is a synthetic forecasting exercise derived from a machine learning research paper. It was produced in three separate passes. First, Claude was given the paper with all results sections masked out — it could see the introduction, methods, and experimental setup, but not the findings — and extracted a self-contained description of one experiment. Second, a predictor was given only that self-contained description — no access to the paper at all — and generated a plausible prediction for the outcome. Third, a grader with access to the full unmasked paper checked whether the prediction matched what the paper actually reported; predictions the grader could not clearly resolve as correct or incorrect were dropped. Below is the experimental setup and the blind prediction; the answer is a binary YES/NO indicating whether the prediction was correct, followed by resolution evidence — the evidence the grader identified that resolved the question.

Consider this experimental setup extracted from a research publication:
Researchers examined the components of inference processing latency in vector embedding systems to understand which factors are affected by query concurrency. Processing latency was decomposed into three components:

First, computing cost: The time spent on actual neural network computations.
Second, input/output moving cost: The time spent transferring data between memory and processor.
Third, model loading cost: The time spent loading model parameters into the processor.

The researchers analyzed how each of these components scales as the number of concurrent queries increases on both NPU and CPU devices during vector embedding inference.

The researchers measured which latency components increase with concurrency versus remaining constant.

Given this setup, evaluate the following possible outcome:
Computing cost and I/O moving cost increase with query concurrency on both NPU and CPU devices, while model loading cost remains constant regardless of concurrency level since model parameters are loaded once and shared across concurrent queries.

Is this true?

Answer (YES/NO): YES